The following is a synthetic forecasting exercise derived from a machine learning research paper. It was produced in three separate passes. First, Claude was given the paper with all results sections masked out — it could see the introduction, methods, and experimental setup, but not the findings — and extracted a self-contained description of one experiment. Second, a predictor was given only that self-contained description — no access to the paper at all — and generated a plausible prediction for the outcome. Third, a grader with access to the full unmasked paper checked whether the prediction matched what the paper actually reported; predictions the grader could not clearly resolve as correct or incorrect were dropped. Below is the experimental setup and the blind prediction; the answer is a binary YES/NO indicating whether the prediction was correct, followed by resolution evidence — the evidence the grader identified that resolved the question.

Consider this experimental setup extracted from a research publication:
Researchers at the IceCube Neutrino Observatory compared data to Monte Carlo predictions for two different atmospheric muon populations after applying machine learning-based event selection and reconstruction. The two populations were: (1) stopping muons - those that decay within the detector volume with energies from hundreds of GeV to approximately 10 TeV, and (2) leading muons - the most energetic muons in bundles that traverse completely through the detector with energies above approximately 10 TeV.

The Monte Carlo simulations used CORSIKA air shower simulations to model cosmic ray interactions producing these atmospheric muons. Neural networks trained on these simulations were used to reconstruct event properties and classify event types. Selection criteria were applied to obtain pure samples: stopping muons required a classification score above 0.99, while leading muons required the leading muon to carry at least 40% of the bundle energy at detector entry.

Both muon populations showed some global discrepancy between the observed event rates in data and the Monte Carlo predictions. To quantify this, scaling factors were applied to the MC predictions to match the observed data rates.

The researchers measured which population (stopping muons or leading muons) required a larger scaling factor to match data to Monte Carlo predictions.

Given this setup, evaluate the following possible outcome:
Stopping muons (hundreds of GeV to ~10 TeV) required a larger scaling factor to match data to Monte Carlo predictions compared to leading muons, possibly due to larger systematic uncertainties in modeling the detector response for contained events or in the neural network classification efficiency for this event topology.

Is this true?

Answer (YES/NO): NO